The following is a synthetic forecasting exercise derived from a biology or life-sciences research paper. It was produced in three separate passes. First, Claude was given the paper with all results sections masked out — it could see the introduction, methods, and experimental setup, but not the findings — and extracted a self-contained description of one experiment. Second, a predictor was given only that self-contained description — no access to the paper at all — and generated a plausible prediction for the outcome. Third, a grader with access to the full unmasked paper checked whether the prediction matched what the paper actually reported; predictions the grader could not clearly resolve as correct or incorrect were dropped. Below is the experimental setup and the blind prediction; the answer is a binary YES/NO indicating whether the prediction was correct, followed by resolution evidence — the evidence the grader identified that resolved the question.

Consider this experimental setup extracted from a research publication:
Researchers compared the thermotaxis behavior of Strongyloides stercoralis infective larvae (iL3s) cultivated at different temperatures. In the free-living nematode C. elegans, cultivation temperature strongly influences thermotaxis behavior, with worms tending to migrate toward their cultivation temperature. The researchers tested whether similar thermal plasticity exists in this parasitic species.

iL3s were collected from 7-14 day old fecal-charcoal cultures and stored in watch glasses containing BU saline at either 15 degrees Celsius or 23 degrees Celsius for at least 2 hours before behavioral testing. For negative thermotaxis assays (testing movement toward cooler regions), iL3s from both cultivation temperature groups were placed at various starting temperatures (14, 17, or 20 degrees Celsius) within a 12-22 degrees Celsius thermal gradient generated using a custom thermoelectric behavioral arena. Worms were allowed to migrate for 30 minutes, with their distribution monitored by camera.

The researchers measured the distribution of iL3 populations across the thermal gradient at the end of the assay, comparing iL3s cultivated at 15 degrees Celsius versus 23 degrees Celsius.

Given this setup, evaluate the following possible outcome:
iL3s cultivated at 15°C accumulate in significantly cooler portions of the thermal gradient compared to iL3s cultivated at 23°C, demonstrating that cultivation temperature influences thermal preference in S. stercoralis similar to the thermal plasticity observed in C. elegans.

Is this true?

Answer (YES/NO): YES